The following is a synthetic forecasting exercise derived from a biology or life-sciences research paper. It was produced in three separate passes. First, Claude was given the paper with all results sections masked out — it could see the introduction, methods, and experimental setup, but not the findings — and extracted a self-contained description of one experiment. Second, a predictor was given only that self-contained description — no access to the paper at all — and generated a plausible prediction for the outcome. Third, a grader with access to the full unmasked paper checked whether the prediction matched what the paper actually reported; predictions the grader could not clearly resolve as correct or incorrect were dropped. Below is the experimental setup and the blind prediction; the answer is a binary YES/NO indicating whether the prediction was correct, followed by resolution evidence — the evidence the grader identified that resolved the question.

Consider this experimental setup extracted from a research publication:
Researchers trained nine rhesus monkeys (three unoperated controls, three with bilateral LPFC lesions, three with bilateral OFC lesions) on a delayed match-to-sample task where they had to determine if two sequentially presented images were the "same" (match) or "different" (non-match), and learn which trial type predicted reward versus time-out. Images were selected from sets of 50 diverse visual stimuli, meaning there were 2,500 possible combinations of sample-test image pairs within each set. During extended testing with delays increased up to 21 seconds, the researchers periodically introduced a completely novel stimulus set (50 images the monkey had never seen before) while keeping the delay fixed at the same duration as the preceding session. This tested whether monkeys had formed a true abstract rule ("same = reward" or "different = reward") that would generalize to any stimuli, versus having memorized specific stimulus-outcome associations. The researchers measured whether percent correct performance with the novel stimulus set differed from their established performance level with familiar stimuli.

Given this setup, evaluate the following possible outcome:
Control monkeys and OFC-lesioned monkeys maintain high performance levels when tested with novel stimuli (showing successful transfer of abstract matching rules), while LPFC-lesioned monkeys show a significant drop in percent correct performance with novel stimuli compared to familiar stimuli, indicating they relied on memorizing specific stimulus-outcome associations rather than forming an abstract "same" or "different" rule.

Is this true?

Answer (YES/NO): NO